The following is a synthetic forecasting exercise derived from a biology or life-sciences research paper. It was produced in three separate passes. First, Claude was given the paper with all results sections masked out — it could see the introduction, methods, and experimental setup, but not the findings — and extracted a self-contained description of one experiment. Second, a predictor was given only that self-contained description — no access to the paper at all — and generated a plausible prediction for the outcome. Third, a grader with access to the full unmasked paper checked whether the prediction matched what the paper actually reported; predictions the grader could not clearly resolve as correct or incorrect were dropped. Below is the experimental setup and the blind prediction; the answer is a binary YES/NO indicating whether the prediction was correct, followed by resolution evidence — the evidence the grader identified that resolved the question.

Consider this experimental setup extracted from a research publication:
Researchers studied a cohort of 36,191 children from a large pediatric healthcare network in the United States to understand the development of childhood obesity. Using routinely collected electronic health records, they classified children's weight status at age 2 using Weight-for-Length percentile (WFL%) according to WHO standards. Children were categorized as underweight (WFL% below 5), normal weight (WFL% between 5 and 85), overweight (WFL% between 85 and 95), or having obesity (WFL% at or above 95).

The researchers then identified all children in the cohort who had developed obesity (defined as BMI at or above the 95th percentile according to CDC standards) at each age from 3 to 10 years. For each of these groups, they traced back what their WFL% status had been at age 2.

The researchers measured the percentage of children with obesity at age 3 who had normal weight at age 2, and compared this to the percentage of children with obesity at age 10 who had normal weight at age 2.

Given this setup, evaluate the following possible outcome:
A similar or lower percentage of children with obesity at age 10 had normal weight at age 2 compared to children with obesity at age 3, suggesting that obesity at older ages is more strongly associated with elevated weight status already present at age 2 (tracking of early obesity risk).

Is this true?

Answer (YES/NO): NO